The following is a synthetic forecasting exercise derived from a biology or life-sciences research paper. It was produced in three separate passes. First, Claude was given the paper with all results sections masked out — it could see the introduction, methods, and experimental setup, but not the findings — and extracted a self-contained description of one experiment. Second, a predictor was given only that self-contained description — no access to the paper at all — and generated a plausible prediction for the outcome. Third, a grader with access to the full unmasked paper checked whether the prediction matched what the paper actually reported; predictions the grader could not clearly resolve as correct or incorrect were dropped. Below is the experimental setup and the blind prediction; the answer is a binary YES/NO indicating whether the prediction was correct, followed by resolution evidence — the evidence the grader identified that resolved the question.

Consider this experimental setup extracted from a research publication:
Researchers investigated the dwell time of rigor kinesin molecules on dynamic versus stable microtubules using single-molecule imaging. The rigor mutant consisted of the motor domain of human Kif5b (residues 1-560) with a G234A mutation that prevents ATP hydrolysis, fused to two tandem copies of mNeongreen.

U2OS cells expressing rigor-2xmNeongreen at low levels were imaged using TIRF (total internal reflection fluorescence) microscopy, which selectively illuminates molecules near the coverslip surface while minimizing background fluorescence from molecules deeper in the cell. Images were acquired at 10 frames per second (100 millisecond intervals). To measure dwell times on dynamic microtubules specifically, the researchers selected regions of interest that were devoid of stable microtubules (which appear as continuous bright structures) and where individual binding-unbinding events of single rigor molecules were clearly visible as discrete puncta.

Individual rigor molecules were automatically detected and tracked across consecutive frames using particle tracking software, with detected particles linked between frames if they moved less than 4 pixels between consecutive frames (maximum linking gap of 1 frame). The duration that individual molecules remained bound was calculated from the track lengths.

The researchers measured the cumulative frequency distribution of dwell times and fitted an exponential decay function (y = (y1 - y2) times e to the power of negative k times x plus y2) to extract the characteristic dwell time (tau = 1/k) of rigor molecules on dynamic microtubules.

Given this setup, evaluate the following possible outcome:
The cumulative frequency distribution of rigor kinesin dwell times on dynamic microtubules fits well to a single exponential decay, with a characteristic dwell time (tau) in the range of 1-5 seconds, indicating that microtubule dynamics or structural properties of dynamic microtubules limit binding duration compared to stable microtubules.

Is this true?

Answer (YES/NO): NO